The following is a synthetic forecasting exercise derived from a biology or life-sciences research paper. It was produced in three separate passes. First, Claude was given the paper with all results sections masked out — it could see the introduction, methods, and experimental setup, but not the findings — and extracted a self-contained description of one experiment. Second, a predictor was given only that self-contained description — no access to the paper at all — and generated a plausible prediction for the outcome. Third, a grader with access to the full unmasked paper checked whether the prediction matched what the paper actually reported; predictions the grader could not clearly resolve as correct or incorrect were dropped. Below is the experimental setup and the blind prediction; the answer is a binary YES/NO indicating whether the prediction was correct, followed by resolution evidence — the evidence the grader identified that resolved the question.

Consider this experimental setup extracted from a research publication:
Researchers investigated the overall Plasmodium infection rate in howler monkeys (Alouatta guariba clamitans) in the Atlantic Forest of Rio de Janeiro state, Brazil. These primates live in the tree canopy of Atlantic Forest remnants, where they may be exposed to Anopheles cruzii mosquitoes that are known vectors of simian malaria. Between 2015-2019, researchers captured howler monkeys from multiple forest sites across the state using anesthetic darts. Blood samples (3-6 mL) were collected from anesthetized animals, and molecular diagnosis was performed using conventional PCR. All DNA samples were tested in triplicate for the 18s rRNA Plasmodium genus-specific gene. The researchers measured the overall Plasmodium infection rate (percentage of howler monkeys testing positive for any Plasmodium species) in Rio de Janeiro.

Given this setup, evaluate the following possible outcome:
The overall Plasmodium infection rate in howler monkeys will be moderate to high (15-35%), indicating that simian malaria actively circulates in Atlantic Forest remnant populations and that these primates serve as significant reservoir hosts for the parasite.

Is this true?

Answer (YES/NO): YES